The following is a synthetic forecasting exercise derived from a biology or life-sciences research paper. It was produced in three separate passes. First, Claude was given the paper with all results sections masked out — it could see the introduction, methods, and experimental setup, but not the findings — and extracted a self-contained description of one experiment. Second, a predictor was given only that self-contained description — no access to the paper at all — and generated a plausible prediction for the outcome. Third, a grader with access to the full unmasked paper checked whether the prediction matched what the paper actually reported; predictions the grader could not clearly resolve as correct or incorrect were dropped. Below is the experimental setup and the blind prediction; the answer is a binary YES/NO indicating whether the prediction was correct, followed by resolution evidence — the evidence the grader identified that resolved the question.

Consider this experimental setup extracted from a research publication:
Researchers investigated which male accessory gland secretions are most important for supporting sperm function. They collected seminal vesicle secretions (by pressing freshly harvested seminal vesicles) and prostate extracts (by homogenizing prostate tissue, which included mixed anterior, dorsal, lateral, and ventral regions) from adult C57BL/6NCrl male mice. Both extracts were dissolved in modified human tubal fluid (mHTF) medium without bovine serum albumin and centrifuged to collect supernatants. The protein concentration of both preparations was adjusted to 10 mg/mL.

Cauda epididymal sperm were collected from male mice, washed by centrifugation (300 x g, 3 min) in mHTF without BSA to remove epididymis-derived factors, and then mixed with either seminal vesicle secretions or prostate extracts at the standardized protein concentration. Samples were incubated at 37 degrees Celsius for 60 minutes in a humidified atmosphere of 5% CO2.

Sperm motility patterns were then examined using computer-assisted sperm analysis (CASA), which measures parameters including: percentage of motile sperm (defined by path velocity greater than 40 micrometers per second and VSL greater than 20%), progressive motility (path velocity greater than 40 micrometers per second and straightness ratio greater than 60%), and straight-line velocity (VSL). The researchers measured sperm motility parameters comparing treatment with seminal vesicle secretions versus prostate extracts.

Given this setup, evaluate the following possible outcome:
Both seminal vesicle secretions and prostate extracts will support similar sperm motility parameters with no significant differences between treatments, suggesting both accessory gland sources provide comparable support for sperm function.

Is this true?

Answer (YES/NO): NO